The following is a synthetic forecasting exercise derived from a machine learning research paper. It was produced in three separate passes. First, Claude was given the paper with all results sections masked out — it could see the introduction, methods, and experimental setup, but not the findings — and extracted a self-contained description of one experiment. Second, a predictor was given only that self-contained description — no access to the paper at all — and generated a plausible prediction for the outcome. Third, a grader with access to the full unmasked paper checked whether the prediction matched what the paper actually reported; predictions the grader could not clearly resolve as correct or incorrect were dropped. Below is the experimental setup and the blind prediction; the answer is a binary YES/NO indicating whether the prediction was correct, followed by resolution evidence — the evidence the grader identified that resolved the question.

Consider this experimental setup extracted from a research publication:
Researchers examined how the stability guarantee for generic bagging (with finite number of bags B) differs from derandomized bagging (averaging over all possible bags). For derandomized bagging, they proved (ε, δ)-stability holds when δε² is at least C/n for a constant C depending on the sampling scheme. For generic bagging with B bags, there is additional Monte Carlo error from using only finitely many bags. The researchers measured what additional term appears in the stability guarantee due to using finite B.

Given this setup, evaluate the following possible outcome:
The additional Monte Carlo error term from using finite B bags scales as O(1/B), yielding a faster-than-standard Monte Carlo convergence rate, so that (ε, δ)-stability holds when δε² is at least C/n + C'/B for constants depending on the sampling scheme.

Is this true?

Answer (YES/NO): NO